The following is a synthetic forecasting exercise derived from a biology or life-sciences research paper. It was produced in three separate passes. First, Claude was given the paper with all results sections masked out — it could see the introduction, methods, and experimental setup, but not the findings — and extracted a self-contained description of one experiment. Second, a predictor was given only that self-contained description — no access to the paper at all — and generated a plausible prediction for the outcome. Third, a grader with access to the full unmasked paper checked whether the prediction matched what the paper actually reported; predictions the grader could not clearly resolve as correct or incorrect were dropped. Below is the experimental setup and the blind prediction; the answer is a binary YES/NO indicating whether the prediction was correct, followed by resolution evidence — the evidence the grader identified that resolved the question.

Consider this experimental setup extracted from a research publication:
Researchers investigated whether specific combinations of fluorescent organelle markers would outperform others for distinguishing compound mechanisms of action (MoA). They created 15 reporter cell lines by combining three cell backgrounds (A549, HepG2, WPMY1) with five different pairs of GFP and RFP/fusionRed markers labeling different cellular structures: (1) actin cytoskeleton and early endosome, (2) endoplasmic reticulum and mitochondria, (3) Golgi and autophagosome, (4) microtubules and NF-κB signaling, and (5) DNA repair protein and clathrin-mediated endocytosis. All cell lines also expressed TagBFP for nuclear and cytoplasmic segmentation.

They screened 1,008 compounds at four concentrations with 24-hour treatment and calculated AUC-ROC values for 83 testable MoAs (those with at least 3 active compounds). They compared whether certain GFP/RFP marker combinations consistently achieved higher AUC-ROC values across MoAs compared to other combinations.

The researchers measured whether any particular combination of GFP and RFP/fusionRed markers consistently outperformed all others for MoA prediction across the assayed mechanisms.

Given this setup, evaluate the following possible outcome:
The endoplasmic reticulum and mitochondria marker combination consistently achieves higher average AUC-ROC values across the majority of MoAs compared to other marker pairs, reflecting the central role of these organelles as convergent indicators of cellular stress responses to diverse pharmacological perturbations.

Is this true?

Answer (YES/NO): NO